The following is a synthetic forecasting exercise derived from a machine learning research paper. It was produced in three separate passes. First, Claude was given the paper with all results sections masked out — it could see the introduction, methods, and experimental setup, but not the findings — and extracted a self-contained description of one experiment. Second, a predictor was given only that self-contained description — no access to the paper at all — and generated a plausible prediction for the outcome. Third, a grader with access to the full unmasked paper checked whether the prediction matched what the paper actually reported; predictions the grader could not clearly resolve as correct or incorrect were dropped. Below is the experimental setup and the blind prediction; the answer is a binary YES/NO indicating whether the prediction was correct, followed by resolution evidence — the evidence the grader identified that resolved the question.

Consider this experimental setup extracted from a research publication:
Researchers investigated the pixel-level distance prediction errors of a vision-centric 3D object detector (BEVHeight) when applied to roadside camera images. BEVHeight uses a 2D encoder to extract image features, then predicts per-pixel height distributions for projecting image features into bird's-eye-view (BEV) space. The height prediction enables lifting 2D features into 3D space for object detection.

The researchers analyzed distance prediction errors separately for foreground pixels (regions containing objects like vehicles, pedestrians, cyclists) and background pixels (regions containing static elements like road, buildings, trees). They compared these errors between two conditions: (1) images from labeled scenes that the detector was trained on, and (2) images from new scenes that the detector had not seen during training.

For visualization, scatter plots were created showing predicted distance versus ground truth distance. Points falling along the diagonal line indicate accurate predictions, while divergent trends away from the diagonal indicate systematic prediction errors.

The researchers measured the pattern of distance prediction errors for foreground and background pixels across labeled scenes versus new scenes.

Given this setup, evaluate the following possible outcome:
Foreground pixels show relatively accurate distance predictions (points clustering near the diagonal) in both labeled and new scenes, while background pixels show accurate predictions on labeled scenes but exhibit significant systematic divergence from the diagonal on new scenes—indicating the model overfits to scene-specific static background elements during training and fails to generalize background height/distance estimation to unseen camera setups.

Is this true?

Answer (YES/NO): NO